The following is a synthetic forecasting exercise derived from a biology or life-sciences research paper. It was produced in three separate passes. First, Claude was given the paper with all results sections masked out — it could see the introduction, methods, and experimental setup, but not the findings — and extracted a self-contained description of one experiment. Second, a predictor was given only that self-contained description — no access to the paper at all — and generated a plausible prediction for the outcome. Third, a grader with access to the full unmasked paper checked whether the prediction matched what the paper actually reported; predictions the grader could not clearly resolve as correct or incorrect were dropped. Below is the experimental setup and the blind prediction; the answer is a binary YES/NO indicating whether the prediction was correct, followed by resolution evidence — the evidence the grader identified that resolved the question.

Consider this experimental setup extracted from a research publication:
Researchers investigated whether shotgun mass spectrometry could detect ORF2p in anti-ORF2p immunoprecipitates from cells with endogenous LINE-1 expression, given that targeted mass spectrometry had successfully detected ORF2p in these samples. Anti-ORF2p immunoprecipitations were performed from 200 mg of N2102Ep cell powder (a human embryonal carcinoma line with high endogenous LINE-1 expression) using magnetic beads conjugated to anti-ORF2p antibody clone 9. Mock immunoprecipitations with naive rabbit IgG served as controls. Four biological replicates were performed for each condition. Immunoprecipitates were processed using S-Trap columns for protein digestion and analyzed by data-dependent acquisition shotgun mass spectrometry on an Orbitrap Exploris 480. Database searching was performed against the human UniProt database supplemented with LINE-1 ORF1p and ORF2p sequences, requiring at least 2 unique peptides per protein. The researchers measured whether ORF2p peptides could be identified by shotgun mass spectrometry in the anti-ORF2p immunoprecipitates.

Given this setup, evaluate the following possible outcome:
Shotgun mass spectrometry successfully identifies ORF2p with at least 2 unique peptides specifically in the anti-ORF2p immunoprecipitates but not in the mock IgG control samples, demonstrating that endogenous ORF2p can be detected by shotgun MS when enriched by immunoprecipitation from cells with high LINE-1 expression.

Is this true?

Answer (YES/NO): NO